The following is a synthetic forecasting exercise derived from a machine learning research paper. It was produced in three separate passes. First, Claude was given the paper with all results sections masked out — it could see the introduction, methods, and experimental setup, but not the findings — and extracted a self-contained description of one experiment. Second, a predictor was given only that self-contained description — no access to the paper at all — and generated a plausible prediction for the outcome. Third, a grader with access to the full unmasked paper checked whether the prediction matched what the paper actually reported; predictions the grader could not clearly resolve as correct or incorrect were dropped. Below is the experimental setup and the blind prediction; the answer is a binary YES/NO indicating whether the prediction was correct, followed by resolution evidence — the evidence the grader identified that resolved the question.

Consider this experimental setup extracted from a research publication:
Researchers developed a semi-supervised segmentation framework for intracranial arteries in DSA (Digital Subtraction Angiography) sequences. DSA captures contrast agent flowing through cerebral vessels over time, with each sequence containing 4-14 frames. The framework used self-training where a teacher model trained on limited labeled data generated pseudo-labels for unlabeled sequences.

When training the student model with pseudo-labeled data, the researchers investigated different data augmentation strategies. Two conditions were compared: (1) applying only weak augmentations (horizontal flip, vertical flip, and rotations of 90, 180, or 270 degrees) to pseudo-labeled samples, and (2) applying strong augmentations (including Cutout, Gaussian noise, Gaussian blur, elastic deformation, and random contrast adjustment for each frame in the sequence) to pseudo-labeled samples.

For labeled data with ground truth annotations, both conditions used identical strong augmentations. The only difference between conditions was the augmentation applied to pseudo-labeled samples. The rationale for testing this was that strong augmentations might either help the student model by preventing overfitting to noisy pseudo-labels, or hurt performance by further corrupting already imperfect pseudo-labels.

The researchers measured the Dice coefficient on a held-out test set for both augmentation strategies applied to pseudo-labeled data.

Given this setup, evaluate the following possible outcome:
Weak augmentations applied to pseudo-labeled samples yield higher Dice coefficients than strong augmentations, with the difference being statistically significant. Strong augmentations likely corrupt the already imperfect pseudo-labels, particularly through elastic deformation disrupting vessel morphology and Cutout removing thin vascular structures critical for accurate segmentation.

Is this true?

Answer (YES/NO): NO